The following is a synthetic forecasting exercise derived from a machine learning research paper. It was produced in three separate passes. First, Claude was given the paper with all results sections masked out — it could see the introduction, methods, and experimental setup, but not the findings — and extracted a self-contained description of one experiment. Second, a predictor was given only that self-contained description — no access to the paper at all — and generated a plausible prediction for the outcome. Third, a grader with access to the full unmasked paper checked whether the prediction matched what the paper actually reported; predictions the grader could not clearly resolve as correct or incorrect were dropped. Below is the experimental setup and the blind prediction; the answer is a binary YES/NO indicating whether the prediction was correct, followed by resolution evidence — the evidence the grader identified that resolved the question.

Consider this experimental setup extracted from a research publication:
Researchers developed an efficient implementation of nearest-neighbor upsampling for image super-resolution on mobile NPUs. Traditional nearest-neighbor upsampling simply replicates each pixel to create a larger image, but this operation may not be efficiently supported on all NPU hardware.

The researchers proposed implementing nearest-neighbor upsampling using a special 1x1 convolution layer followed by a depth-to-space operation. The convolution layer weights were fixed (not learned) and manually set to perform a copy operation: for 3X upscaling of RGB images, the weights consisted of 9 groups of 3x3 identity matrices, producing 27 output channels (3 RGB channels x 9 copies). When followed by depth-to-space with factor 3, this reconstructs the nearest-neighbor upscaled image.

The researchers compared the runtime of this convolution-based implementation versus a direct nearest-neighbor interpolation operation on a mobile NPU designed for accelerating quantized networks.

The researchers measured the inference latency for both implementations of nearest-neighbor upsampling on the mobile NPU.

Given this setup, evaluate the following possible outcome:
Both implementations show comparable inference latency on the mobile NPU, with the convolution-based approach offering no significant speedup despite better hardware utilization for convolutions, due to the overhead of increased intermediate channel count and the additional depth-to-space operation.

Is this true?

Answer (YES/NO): NO